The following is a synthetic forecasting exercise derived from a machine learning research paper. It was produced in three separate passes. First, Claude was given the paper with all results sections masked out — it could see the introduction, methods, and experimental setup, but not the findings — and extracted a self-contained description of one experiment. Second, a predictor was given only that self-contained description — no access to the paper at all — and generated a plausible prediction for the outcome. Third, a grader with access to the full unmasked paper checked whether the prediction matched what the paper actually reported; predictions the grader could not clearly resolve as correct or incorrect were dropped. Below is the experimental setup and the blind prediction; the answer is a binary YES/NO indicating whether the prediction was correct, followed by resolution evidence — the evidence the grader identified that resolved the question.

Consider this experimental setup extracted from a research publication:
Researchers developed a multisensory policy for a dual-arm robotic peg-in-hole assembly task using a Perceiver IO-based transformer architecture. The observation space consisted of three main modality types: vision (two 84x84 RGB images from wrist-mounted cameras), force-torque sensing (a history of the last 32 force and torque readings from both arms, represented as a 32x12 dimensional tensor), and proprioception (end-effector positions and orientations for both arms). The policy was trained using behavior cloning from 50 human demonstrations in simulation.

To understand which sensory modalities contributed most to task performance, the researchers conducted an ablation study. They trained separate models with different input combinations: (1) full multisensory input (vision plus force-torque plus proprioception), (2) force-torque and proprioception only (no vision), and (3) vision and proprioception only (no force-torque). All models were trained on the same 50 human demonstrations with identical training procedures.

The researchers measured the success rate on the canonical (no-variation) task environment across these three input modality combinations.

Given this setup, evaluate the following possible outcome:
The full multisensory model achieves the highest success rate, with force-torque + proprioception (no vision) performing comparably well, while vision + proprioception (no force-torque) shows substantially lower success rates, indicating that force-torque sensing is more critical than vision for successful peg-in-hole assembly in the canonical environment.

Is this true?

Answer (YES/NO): YES